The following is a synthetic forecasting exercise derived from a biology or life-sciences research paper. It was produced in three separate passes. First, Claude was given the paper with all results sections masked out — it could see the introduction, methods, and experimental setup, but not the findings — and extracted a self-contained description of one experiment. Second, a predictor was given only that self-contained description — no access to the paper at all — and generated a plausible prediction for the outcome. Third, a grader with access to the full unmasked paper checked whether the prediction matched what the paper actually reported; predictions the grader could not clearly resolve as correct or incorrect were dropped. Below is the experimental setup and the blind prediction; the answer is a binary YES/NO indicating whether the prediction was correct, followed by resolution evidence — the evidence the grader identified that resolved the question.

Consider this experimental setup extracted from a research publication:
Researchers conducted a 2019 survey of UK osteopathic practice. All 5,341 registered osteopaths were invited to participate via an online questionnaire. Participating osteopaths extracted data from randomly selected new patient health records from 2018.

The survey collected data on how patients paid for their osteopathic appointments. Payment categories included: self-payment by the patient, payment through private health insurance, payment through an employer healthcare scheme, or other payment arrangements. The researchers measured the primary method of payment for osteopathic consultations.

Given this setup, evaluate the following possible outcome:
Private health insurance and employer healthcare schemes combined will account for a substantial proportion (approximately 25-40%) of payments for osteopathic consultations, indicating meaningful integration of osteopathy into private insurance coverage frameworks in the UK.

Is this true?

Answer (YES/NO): NO